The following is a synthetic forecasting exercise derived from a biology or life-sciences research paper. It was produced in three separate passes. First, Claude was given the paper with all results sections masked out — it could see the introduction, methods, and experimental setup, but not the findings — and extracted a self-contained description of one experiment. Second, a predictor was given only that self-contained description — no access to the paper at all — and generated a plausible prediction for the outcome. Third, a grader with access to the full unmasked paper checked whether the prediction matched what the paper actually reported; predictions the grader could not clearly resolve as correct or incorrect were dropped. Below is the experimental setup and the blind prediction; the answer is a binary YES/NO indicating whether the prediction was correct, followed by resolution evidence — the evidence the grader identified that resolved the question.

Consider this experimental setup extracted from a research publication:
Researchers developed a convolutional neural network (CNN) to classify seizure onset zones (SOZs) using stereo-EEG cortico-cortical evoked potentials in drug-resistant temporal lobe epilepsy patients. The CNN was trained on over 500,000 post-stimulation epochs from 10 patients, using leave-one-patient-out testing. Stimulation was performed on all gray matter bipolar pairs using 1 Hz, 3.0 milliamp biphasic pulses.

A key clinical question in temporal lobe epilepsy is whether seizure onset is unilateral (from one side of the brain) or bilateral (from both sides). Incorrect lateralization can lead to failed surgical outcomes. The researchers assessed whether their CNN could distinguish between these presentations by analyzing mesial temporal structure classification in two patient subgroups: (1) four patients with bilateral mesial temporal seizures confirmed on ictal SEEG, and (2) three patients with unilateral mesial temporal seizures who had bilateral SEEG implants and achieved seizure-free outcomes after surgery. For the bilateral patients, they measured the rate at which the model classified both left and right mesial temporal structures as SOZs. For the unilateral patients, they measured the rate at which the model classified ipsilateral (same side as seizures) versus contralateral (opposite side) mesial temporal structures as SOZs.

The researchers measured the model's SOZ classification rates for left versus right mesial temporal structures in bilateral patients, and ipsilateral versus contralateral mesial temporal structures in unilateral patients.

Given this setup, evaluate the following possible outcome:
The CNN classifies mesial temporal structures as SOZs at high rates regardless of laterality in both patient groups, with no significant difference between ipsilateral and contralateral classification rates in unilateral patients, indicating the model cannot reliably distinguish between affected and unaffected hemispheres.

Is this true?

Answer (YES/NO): NO